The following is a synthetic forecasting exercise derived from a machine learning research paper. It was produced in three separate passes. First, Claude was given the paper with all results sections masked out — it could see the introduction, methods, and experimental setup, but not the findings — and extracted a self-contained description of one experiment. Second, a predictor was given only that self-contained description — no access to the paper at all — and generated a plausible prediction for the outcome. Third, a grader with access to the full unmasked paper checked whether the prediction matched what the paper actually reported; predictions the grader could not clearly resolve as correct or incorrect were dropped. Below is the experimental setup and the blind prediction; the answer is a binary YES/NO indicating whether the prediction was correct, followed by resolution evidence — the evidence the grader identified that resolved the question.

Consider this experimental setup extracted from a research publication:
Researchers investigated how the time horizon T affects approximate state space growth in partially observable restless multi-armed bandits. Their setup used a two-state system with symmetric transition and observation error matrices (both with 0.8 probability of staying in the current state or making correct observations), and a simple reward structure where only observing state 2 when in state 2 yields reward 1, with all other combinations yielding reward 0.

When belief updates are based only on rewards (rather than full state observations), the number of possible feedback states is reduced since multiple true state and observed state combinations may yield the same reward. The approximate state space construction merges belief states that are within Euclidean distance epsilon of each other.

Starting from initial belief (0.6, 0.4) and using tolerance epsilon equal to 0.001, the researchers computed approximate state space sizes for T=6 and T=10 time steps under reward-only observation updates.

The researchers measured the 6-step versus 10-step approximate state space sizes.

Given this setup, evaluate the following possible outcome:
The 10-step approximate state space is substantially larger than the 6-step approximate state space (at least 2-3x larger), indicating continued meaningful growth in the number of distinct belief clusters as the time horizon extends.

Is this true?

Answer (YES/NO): NO